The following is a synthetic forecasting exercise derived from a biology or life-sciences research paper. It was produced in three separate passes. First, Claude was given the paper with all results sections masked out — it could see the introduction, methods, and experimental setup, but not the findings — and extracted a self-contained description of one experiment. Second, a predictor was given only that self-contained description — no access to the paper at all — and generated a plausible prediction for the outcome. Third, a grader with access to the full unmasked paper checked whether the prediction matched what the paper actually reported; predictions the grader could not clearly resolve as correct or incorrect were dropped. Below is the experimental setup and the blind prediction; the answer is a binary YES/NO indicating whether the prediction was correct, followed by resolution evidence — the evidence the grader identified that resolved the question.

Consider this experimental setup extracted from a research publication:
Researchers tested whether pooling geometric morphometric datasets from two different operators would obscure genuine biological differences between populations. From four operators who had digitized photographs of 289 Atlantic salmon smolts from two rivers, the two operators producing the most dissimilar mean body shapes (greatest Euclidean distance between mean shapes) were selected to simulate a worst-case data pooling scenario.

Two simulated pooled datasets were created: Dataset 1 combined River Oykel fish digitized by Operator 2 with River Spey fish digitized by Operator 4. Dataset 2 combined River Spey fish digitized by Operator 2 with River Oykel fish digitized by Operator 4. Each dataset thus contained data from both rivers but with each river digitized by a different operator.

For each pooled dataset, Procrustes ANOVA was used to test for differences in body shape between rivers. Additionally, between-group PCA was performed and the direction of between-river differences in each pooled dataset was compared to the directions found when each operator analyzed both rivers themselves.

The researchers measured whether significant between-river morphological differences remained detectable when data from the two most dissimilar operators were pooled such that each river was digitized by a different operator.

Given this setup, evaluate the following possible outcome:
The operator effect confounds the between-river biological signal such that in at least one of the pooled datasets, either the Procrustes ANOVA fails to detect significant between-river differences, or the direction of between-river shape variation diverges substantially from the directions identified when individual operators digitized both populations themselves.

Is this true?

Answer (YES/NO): YES